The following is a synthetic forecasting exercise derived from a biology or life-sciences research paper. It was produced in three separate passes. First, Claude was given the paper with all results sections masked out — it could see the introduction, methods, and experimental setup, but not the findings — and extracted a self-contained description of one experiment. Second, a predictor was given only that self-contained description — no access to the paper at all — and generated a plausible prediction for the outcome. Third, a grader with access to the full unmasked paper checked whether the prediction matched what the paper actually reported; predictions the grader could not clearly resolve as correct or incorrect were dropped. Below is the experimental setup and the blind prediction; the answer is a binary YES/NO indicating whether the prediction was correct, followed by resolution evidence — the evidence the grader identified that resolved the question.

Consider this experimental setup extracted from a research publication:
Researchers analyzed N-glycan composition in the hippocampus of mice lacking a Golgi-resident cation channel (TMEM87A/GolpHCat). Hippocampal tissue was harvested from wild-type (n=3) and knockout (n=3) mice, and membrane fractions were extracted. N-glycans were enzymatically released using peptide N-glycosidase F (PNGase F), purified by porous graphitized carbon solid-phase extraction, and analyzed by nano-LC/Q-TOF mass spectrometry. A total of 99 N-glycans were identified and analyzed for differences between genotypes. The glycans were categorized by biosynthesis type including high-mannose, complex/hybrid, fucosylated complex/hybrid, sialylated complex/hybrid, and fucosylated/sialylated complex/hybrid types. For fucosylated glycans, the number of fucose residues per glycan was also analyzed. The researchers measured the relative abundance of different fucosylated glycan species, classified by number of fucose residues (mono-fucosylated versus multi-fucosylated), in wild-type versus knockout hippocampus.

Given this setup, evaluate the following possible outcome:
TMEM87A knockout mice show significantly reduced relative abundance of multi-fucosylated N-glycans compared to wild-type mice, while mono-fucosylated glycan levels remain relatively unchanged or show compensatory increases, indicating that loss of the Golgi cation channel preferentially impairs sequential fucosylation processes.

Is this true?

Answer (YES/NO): YES